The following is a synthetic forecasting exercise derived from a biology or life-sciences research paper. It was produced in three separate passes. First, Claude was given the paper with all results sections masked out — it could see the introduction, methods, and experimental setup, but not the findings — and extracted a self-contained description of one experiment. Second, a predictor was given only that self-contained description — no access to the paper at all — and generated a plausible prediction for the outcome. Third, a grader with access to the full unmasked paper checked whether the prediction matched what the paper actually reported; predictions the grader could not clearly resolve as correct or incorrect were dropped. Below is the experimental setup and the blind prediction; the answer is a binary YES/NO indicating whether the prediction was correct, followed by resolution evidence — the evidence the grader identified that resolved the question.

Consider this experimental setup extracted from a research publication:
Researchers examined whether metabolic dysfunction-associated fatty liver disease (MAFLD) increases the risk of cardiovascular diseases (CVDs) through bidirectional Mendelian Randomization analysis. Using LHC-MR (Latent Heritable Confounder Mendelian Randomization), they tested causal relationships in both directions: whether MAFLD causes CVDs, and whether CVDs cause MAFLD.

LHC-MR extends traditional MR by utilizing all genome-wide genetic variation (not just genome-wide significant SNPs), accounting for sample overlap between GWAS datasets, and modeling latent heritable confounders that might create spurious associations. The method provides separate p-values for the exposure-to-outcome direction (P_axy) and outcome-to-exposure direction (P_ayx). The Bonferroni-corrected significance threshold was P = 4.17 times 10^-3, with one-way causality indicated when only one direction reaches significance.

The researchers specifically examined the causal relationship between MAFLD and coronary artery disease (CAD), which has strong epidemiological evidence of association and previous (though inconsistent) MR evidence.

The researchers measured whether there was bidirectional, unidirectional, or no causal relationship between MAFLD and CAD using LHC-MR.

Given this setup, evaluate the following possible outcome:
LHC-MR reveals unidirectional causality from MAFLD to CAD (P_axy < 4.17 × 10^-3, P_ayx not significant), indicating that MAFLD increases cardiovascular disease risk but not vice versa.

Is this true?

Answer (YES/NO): NO